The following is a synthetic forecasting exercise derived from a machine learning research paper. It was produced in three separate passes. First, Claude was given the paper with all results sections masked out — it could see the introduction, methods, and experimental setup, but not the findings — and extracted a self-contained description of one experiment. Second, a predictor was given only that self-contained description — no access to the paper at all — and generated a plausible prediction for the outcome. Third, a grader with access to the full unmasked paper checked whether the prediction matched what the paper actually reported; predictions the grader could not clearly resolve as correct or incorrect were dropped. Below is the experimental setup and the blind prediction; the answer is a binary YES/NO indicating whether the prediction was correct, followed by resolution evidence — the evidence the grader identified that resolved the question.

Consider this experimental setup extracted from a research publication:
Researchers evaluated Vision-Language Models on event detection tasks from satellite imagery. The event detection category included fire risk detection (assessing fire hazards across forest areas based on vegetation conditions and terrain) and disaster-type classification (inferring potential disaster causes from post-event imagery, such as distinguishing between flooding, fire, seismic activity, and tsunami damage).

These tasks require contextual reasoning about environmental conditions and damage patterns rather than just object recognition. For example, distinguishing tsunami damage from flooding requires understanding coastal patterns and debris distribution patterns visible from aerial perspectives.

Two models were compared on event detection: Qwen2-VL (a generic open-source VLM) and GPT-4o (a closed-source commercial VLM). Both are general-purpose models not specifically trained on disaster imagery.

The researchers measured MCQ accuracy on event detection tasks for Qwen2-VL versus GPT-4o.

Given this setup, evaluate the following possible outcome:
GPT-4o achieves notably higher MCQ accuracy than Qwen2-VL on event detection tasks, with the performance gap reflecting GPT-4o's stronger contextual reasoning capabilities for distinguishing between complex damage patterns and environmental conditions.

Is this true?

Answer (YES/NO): NO